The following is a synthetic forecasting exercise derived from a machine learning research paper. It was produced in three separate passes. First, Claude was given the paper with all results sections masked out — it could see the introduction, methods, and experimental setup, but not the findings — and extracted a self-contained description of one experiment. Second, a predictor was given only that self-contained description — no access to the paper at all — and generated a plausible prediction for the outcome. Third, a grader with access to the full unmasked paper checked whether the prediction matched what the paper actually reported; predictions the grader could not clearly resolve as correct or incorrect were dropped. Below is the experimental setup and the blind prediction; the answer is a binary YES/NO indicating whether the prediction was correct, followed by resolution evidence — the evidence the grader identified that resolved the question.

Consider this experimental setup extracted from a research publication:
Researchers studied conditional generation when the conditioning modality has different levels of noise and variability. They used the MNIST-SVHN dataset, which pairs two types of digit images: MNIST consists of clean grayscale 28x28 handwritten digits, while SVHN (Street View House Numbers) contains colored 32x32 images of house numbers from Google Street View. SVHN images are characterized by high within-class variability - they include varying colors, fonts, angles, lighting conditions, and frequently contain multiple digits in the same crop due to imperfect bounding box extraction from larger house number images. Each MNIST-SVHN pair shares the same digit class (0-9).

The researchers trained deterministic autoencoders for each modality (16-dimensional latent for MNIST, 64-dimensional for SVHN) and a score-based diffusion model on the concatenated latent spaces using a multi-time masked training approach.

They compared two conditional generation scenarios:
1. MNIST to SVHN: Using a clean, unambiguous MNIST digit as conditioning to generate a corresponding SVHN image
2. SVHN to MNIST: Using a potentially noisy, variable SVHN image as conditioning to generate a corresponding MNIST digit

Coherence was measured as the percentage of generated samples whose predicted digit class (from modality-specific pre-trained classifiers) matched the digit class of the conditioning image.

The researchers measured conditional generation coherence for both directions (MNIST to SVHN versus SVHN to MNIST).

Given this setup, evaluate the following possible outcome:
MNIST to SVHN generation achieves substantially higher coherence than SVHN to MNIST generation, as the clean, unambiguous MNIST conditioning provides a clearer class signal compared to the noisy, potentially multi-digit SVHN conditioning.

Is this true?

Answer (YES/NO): NO